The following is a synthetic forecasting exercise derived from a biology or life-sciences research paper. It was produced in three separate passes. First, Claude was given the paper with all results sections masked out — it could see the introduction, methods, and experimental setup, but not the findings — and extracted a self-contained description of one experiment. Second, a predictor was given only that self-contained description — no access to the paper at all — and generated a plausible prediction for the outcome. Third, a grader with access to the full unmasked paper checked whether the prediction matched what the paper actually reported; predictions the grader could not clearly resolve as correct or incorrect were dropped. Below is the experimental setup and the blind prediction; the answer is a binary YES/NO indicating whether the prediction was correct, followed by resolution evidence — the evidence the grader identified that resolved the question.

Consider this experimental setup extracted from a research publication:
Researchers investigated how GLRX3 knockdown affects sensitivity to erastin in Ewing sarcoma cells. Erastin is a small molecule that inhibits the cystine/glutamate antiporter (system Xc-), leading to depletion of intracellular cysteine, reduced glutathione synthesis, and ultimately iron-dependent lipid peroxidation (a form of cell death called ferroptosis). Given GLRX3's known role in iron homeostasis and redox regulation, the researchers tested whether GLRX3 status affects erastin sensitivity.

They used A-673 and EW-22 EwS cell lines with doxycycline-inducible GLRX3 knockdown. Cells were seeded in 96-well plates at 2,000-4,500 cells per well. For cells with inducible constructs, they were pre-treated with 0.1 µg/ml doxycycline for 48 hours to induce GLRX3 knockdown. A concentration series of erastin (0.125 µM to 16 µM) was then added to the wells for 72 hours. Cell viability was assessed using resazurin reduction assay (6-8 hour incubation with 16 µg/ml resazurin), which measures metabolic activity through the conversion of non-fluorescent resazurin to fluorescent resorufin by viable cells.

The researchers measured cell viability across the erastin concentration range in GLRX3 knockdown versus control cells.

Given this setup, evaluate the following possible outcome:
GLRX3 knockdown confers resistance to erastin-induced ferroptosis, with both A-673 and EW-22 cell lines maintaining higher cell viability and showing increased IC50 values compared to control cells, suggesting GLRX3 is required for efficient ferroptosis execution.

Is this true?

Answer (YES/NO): NO